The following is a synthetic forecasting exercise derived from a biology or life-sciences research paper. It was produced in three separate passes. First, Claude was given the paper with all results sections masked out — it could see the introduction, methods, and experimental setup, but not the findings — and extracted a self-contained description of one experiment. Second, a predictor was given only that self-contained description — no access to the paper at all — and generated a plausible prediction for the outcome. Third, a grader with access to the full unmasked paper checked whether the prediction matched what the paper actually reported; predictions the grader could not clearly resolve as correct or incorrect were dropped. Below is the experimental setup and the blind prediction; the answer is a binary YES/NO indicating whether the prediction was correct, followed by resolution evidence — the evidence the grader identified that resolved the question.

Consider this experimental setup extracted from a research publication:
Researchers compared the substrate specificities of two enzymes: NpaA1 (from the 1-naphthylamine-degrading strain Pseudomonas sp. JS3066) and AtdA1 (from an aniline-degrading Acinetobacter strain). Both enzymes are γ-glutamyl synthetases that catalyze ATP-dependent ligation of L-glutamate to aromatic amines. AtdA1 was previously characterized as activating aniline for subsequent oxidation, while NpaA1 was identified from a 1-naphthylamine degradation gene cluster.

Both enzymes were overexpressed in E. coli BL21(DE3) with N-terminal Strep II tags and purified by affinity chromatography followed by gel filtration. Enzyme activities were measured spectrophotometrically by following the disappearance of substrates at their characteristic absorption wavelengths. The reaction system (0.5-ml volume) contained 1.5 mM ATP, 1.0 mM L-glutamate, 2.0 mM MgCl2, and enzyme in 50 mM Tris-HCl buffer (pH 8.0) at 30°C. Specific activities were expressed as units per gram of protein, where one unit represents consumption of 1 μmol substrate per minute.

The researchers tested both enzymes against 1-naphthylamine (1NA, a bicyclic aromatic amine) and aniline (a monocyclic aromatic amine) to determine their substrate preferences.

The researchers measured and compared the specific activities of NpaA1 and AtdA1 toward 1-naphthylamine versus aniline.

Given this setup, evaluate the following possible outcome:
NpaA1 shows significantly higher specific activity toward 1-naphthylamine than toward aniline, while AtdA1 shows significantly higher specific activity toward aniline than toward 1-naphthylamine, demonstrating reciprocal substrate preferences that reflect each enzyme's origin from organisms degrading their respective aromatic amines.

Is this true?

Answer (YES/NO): NO